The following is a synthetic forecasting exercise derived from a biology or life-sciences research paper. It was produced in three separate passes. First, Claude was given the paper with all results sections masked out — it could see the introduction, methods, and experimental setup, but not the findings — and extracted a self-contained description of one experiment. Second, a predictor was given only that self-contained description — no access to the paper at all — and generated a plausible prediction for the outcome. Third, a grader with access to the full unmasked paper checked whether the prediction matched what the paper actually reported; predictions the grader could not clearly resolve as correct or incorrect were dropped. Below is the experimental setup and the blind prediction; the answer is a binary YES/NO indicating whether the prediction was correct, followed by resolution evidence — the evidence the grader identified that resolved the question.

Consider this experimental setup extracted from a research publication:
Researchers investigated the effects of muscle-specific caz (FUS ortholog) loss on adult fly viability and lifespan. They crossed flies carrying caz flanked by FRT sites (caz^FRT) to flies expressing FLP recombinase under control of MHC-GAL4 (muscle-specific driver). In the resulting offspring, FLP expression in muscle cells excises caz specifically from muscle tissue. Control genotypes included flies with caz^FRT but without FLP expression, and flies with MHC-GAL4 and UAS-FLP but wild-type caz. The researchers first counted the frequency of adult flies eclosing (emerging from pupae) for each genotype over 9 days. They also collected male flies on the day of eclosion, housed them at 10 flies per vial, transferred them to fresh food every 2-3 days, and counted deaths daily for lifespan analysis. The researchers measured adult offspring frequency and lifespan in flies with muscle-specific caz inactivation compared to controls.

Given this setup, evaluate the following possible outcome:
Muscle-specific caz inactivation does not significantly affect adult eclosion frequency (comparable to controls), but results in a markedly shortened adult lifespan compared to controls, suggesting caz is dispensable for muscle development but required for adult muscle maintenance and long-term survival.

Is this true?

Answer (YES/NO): NO